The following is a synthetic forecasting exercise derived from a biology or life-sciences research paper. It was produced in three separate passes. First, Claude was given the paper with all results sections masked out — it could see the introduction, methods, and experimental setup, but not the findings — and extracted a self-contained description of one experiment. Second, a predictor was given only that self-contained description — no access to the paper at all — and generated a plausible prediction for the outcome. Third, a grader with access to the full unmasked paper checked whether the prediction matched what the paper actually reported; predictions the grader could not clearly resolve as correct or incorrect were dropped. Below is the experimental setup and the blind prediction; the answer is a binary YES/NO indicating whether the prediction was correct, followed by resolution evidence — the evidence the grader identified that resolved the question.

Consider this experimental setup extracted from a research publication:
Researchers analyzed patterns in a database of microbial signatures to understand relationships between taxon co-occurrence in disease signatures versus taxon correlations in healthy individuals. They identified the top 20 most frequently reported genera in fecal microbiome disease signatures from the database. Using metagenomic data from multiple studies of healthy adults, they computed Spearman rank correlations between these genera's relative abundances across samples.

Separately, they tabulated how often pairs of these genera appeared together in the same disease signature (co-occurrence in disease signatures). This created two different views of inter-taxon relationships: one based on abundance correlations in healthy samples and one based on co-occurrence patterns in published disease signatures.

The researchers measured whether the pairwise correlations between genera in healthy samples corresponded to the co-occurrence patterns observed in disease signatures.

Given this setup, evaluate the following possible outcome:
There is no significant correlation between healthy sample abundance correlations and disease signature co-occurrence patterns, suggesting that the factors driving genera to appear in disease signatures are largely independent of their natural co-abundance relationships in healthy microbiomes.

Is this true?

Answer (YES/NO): NO